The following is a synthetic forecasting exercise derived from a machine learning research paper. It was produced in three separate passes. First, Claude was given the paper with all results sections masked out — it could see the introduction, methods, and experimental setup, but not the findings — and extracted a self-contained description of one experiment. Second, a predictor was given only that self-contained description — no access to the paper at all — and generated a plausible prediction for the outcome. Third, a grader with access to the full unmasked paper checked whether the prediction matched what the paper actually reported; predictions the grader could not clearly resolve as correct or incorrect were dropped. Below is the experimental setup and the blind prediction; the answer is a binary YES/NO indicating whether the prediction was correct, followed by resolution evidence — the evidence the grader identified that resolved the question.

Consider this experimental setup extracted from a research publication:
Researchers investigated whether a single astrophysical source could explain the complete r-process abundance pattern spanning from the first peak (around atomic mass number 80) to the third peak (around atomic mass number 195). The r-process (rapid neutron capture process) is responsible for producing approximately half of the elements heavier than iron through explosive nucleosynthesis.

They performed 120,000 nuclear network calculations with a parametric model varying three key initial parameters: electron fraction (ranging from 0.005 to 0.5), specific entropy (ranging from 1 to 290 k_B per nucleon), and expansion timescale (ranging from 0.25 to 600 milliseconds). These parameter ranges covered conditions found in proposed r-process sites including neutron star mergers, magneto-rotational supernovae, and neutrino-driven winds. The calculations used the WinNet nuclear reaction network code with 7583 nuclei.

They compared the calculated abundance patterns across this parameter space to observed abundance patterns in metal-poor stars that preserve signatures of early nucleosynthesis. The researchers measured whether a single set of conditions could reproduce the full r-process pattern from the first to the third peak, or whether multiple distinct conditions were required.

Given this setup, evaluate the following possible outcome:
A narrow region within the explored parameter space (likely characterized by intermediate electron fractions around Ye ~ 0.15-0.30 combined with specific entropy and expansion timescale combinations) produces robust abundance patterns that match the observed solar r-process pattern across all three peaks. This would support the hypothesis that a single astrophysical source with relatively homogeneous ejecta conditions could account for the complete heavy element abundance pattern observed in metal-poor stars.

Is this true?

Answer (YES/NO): NO